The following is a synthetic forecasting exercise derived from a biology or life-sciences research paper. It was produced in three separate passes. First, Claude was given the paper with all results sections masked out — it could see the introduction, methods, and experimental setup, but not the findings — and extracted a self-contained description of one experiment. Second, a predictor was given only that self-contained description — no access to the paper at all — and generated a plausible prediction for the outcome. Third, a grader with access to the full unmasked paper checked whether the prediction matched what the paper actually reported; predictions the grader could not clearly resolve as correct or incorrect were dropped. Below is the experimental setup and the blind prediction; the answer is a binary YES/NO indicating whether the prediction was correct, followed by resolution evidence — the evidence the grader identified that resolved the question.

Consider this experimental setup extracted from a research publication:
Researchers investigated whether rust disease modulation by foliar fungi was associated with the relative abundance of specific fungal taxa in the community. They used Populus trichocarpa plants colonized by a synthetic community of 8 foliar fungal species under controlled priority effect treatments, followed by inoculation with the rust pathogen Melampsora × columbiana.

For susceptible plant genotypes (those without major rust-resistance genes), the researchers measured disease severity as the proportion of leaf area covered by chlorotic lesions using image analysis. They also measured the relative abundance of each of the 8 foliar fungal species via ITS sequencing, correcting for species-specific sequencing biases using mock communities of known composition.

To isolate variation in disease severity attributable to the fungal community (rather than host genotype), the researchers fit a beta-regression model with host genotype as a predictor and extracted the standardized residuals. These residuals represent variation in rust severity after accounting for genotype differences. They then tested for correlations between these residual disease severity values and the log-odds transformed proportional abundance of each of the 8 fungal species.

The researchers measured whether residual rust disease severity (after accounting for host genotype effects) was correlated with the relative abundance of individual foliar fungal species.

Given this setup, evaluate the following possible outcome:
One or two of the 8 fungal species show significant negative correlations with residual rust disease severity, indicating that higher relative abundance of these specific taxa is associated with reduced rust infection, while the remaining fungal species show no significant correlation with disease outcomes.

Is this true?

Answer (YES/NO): NO